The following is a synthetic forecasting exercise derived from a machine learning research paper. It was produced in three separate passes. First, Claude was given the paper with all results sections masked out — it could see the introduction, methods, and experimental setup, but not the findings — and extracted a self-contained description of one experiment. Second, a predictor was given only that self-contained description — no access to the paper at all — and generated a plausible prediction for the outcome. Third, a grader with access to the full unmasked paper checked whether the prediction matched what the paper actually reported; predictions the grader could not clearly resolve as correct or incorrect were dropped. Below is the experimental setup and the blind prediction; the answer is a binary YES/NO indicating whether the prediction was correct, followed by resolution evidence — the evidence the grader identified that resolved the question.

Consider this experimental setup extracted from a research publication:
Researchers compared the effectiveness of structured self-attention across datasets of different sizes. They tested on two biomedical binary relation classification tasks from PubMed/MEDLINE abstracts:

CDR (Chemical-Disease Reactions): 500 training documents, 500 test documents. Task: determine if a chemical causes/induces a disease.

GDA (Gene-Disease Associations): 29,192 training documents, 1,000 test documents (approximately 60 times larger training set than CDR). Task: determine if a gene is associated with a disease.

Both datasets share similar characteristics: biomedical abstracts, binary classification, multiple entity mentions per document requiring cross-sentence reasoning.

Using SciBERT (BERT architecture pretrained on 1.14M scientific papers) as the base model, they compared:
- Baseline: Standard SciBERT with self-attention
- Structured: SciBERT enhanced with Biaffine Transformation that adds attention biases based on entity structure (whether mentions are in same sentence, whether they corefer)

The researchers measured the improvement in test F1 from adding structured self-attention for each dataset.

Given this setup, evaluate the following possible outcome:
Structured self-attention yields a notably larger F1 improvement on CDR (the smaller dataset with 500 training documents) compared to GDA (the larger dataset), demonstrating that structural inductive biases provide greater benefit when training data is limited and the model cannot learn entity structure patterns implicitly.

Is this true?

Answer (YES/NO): YES